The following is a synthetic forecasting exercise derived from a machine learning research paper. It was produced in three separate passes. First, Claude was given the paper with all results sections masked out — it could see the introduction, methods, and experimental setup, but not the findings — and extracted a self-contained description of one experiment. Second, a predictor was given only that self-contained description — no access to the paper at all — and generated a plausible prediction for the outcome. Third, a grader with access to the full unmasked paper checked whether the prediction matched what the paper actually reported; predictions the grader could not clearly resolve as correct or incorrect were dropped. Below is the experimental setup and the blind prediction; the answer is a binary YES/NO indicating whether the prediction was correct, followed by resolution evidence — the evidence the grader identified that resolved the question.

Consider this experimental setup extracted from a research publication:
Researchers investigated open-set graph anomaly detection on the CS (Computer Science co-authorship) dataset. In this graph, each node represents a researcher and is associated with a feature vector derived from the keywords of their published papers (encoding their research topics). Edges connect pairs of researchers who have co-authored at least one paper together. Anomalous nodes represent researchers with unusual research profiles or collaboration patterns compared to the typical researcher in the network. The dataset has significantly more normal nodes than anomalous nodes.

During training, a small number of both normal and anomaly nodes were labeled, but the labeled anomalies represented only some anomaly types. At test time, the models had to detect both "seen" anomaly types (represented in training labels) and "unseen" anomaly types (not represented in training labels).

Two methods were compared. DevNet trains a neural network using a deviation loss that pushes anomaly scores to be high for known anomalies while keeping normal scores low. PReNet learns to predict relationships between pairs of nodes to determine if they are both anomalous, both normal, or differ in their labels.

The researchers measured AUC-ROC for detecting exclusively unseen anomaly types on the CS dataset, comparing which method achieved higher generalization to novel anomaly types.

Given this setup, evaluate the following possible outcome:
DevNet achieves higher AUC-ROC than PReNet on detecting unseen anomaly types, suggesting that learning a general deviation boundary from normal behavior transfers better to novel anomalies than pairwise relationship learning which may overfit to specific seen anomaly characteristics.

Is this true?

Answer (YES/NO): YES